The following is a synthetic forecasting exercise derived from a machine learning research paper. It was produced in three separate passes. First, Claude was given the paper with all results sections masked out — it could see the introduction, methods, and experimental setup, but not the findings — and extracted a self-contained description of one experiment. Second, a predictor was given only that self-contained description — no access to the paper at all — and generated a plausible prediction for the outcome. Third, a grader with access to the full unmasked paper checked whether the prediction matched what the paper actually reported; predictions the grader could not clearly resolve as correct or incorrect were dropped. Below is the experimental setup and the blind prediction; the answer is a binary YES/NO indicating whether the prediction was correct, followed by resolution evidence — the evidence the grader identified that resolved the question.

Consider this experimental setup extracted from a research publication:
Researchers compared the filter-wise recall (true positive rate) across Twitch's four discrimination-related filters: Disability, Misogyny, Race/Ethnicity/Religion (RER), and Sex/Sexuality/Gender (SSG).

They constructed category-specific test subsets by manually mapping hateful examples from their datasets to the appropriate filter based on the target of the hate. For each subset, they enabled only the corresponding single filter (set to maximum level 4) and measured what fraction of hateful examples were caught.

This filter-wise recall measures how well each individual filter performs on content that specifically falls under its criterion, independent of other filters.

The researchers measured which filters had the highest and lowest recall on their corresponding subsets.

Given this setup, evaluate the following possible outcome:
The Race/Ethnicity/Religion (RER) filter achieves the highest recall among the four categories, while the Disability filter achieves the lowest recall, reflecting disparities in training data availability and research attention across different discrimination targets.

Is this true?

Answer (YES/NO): NO